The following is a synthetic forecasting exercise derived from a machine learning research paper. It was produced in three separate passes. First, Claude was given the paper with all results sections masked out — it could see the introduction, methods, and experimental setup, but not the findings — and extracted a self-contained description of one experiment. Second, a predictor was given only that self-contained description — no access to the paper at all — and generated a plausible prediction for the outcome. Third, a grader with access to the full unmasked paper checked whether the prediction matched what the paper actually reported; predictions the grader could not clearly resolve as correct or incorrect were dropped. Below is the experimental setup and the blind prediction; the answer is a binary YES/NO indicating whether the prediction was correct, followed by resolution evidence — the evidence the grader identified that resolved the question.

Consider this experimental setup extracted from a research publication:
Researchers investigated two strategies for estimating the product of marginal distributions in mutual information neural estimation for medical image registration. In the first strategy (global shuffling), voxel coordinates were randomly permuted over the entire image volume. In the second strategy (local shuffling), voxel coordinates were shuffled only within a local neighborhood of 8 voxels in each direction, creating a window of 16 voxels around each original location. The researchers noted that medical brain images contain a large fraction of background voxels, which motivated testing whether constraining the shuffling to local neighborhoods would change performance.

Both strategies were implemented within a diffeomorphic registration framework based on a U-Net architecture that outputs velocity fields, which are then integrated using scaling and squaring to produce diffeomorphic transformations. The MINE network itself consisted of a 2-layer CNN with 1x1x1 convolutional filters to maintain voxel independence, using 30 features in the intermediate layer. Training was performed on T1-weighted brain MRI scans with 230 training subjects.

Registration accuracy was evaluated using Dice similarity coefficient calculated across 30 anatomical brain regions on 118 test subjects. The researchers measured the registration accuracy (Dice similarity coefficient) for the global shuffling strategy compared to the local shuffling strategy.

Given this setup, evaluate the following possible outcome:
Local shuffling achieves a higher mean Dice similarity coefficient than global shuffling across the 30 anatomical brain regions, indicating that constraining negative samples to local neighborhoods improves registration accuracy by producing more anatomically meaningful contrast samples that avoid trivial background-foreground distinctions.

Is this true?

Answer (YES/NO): NO